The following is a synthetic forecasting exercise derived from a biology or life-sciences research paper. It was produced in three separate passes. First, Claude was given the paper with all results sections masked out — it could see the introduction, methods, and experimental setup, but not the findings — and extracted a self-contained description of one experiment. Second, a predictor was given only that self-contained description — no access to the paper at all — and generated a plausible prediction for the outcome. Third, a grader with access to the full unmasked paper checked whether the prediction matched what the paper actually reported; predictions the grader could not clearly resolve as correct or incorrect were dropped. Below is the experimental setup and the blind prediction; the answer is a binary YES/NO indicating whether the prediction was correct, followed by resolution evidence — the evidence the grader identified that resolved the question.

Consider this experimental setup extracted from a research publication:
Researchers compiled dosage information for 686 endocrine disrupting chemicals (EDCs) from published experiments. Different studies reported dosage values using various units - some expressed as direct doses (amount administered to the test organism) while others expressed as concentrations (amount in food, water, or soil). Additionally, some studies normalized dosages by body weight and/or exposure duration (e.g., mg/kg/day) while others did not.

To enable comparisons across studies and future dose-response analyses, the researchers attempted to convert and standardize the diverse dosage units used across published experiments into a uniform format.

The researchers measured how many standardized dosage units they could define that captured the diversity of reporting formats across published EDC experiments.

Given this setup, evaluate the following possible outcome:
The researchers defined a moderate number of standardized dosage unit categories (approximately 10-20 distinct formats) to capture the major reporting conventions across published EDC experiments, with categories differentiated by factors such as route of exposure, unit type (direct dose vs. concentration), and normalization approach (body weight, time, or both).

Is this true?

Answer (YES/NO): YES